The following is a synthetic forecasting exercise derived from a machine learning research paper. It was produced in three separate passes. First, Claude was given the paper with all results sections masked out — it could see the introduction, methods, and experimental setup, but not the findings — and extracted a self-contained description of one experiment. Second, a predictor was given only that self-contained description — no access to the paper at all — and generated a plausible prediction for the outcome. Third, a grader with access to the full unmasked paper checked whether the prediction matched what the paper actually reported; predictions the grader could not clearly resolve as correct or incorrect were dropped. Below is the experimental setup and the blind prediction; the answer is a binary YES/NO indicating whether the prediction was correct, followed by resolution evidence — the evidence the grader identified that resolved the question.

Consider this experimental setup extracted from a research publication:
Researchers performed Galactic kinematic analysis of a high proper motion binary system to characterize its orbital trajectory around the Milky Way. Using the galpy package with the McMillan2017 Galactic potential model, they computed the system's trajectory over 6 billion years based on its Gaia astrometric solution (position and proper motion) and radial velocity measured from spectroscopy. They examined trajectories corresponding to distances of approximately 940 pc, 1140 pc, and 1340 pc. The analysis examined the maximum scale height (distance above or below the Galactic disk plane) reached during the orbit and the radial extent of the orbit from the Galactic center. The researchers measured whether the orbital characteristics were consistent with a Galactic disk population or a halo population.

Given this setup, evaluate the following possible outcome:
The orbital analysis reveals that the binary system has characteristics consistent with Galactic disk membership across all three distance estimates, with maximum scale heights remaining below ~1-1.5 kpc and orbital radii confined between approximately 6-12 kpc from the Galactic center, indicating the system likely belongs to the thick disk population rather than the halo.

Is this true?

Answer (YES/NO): NO